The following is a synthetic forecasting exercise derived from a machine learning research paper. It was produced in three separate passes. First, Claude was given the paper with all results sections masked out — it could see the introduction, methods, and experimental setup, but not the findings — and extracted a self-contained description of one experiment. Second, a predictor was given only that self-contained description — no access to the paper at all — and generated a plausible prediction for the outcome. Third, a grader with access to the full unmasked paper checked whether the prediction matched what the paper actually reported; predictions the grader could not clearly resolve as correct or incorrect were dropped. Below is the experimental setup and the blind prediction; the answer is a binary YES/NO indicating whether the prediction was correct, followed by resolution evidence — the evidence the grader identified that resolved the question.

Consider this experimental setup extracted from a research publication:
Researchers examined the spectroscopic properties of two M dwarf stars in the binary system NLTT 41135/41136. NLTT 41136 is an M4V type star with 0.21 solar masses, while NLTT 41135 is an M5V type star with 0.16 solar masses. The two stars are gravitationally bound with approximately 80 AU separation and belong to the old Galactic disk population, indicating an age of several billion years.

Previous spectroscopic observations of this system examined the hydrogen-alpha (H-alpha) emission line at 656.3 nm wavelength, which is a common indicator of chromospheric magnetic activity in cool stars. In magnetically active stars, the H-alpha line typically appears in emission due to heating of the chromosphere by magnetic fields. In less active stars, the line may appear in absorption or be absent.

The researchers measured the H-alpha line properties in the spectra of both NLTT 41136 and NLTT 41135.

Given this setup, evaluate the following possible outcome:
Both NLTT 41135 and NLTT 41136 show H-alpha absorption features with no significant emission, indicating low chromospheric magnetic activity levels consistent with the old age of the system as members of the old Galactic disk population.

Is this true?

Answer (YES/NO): NO